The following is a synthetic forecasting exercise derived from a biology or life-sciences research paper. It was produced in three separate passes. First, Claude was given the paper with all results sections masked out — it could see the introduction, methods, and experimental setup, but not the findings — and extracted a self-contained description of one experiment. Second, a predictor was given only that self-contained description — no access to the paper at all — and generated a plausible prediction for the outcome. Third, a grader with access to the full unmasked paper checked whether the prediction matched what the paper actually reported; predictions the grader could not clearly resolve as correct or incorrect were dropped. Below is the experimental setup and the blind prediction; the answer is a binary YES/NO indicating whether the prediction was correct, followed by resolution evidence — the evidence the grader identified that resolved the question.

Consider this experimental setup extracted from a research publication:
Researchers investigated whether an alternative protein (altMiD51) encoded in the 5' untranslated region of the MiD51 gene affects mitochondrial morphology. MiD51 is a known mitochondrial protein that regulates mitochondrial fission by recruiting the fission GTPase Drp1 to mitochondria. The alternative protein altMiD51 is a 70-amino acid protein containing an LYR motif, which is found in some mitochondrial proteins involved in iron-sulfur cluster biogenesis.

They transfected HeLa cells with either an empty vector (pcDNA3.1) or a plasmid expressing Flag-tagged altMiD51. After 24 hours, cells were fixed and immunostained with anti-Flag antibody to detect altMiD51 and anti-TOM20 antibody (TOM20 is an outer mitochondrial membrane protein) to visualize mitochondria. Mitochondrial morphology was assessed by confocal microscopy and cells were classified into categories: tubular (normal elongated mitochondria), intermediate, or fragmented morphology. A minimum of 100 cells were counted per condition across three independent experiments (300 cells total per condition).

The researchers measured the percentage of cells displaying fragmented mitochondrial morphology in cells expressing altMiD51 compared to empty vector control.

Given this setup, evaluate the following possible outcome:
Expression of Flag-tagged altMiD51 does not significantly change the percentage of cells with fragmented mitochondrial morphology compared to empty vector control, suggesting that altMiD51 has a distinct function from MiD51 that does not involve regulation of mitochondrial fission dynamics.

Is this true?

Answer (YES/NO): NO